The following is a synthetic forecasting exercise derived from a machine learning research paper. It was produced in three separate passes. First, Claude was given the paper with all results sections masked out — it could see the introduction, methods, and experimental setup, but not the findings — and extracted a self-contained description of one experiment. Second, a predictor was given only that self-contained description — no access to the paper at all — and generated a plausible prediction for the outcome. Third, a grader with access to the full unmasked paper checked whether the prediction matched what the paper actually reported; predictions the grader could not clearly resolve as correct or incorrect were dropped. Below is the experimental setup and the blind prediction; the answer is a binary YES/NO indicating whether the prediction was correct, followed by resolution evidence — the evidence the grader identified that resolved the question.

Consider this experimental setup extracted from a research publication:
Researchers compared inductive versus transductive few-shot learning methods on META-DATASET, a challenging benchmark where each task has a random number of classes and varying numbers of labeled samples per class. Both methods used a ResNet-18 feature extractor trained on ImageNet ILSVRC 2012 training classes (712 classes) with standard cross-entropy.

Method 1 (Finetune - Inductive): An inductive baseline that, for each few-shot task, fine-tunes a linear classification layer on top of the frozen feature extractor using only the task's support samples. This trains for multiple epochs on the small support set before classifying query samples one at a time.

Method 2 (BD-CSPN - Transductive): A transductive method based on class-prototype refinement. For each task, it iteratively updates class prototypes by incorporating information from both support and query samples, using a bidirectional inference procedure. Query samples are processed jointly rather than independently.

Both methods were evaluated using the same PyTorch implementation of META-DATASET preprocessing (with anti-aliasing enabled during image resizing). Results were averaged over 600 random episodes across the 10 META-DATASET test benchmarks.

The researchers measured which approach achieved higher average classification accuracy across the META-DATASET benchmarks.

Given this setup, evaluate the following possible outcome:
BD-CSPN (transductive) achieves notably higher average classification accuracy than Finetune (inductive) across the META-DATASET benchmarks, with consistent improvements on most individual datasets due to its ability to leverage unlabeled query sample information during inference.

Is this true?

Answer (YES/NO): NO